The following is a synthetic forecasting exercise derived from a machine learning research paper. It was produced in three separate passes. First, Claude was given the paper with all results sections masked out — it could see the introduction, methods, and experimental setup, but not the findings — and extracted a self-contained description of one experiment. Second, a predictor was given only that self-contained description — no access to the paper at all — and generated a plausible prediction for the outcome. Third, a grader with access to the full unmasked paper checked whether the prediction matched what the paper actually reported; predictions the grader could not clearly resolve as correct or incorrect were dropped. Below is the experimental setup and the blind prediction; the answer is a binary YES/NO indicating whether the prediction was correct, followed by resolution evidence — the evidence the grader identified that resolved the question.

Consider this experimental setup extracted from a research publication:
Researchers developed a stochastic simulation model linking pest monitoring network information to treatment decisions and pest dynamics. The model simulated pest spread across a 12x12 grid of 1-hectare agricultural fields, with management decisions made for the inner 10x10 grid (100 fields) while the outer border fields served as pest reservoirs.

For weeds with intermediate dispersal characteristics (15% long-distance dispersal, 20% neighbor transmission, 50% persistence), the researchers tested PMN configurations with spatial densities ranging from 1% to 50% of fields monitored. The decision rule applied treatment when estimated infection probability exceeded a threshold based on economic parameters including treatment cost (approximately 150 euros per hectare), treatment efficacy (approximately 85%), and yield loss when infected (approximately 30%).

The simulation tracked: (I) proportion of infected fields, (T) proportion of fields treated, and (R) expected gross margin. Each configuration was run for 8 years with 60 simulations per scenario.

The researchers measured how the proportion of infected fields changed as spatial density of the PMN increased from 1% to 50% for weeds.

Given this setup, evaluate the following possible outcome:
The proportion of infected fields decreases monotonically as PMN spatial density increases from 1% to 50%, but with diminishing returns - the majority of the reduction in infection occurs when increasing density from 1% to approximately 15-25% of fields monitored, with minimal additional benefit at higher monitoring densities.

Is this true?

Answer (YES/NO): NO